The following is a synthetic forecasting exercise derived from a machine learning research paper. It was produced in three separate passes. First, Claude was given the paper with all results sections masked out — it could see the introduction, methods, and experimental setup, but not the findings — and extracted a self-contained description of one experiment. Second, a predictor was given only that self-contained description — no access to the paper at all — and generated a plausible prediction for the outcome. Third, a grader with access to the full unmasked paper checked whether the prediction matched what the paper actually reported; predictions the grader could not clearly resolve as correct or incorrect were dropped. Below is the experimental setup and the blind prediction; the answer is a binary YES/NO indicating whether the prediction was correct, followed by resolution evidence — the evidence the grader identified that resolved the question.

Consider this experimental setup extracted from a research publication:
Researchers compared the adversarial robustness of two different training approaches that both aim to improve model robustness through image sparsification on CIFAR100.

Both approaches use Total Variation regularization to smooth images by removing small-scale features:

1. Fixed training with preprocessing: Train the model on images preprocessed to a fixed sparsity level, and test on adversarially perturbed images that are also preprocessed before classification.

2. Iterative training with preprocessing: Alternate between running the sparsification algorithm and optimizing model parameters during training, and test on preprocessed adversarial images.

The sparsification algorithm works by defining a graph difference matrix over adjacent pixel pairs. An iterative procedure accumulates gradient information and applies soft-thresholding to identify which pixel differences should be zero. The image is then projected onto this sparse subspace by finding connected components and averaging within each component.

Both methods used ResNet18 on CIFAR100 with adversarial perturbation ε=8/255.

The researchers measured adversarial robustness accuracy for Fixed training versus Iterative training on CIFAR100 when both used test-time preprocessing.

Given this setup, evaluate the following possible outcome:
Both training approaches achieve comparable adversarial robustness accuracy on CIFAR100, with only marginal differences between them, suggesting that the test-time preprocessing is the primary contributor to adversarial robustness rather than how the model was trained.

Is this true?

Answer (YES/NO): NO